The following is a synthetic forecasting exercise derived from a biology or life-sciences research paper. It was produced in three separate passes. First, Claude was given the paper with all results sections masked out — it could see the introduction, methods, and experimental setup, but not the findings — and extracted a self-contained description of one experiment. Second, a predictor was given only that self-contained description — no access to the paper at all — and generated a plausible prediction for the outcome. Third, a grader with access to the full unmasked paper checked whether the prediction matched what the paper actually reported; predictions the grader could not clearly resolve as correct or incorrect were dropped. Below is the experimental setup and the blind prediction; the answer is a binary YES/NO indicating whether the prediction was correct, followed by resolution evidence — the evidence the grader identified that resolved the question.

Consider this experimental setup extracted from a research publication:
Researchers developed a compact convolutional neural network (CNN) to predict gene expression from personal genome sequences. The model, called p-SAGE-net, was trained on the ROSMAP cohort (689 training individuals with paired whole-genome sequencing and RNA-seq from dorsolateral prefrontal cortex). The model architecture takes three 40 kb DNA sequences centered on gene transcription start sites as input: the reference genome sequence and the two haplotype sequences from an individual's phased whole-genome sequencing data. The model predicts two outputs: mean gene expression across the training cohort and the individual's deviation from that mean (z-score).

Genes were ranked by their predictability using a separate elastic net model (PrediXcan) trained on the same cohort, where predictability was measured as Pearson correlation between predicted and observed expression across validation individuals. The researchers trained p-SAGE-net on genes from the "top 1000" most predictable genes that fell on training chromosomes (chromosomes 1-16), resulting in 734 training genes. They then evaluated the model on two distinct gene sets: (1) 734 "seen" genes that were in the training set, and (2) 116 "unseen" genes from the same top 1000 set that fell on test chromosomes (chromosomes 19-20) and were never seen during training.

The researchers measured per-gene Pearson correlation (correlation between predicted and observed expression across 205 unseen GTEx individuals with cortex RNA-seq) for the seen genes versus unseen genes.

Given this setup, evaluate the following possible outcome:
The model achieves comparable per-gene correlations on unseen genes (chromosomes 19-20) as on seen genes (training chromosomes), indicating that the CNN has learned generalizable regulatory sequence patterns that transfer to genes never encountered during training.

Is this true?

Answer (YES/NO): NO